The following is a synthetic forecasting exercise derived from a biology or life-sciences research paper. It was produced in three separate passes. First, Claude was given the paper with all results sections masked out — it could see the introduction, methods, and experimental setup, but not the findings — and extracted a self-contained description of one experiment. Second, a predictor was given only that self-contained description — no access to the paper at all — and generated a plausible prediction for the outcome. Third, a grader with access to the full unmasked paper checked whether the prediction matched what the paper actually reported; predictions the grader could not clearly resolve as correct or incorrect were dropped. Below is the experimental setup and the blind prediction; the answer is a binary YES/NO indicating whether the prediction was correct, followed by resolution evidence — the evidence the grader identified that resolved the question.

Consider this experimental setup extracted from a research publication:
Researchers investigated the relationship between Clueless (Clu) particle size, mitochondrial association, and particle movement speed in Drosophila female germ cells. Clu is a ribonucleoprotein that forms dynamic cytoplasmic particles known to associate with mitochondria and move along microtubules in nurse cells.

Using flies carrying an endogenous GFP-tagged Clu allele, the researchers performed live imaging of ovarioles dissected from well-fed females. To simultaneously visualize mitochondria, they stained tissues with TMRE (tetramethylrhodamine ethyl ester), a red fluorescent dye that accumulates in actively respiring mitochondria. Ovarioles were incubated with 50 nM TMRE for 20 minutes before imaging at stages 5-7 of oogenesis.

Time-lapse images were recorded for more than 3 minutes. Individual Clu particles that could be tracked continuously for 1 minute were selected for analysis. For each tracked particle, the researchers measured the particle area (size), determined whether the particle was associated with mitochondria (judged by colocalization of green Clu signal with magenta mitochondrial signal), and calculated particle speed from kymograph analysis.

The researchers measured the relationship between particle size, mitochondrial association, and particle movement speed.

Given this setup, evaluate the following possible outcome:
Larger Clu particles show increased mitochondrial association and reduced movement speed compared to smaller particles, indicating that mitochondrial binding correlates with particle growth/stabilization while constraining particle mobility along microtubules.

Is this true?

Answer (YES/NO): NO